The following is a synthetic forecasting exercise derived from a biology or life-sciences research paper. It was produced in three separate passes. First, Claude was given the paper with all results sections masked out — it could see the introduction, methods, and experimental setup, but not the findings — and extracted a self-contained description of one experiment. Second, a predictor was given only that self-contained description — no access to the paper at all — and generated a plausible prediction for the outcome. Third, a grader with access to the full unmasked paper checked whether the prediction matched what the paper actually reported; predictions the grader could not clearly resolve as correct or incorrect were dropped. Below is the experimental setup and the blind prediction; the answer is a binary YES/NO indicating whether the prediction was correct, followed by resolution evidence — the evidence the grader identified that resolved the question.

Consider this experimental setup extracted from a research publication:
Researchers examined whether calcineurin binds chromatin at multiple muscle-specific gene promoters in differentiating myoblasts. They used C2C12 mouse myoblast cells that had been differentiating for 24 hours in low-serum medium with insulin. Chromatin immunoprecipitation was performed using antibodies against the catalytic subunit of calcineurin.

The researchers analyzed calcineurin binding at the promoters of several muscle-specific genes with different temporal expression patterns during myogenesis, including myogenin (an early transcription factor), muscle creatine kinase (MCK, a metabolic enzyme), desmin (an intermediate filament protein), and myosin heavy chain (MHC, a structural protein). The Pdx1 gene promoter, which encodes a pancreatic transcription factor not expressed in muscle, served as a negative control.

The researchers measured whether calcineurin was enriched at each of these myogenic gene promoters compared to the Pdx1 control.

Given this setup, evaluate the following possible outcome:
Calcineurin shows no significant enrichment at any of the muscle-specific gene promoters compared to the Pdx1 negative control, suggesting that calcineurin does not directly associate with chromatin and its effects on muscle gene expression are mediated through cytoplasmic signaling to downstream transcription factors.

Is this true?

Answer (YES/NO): NO